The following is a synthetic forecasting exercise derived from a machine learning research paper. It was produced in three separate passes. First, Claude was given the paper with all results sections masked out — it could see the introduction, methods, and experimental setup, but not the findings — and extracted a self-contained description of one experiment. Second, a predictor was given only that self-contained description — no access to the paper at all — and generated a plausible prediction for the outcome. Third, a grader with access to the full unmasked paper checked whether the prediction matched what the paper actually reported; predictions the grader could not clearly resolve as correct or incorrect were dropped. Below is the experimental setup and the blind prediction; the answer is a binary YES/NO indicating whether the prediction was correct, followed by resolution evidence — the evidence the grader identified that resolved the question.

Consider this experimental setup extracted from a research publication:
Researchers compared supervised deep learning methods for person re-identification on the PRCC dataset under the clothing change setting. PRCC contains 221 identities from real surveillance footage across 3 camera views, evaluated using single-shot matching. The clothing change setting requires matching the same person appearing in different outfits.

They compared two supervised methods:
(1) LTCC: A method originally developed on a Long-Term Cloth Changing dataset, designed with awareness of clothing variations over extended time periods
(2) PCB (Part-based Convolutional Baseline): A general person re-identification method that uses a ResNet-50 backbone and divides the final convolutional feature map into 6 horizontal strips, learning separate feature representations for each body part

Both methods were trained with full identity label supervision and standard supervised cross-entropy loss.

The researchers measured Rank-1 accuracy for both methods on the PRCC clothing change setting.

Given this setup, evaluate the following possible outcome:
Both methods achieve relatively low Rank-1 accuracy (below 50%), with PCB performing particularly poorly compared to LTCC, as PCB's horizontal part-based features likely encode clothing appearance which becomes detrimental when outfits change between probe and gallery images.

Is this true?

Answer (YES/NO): NO